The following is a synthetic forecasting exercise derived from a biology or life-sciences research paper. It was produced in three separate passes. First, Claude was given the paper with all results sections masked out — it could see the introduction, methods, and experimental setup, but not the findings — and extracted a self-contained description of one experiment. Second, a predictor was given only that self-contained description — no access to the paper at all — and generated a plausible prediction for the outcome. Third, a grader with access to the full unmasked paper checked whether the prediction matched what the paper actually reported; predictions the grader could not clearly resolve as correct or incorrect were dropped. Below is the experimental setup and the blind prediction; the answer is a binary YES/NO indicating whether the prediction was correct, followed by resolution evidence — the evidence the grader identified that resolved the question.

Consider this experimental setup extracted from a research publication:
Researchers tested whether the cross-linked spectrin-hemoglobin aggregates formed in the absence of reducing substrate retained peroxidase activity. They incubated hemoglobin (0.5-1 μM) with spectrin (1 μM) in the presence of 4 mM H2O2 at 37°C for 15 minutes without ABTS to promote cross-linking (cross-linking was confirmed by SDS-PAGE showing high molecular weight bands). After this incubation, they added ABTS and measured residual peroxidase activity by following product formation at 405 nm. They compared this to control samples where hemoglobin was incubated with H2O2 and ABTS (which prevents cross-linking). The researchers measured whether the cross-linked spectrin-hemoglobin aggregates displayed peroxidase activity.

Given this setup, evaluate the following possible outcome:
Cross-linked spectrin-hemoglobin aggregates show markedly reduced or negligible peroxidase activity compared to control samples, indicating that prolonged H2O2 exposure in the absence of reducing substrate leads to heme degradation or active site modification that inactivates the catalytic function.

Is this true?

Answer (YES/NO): NO